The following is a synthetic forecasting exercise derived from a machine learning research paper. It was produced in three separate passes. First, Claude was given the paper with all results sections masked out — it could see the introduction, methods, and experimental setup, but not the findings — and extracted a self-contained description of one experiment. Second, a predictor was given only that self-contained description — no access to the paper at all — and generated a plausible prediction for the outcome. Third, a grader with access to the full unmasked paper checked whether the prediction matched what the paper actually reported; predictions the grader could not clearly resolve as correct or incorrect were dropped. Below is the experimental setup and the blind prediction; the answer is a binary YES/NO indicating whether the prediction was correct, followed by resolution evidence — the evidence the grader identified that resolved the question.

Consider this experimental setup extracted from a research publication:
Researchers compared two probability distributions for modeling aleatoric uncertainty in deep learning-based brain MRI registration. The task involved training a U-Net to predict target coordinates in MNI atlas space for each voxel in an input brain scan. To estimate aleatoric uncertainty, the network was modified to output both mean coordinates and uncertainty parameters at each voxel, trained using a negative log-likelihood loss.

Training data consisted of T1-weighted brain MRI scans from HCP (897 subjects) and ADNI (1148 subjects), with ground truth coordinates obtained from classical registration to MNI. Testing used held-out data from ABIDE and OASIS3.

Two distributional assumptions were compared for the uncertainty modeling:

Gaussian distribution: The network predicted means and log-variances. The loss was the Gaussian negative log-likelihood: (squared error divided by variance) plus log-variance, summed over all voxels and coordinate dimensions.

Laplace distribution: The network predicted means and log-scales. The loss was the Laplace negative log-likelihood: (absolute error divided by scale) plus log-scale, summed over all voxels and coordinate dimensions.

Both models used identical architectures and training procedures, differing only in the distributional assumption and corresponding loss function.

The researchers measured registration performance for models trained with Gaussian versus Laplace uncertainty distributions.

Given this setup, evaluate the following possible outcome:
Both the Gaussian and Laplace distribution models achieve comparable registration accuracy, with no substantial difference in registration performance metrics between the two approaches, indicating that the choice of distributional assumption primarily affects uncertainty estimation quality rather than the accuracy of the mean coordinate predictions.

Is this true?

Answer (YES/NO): YES